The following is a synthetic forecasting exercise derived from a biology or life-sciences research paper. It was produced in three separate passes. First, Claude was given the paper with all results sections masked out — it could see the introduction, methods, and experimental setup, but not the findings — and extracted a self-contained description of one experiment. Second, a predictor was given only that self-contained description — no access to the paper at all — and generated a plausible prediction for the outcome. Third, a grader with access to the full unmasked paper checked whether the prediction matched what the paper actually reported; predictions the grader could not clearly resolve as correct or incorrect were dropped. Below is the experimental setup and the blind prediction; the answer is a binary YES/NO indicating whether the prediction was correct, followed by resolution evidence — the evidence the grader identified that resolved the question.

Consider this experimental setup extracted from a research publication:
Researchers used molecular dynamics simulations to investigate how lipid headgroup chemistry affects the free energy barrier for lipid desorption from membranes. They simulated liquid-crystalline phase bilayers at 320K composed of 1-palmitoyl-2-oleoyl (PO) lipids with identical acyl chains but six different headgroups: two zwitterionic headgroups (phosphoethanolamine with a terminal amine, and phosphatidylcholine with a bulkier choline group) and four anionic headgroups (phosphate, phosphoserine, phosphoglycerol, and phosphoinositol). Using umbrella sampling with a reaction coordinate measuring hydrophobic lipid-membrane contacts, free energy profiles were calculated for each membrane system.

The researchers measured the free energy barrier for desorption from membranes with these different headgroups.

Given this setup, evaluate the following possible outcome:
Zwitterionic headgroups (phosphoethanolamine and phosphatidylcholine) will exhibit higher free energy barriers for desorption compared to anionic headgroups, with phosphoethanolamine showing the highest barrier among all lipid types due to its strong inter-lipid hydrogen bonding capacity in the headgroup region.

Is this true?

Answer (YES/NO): NO